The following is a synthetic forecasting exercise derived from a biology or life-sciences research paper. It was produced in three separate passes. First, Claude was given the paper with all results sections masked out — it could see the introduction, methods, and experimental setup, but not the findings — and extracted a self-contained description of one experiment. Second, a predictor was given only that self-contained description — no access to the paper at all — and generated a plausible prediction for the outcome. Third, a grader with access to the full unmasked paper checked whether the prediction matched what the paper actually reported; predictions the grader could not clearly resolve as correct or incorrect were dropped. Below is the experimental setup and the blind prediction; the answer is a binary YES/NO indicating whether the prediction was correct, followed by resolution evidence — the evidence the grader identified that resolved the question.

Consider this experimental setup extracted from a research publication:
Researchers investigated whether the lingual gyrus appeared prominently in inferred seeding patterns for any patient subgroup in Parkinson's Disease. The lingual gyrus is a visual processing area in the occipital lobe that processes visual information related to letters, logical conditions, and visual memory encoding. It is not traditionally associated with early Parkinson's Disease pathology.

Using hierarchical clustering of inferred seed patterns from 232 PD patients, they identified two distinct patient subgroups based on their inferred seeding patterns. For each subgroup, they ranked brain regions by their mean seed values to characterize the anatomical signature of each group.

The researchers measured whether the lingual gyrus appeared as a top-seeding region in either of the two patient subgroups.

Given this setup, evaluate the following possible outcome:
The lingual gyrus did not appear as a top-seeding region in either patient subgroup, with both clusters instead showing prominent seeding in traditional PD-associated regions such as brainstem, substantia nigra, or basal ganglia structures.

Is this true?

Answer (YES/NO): NO